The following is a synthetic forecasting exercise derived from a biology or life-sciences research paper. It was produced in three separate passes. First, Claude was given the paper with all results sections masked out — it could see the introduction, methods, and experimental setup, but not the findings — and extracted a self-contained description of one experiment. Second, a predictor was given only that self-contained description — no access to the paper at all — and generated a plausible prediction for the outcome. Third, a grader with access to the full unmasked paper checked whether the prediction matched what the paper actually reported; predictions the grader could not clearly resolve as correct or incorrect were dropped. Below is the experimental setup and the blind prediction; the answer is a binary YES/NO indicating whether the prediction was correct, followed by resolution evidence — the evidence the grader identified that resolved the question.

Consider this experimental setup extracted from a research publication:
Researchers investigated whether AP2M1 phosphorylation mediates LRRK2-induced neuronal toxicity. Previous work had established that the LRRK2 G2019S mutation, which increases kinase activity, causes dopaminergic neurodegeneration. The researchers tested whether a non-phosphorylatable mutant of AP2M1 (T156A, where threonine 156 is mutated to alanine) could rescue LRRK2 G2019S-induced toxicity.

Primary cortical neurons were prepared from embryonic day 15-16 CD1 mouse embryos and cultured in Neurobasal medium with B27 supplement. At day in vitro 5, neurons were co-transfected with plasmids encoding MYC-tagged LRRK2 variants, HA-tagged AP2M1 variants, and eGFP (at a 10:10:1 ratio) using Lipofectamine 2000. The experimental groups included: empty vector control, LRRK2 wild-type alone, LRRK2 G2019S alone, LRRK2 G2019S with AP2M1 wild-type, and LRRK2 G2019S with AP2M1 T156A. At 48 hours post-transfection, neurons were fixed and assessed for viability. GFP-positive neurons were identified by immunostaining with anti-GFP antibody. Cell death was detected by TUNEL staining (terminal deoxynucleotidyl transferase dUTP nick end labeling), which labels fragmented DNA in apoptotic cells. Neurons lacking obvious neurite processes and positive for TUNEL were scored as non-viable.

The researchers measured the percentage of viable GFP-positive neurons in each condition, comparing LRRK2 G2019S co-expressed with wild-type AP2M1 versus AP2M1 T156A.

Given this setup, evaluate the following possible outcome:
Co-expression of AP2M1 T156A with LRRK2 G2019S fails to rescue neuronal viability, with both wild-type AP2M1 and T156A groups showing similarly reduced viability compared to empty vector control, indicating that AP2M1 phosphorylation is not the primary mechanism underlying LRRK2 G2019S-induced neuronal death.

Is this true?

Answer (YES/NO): NO